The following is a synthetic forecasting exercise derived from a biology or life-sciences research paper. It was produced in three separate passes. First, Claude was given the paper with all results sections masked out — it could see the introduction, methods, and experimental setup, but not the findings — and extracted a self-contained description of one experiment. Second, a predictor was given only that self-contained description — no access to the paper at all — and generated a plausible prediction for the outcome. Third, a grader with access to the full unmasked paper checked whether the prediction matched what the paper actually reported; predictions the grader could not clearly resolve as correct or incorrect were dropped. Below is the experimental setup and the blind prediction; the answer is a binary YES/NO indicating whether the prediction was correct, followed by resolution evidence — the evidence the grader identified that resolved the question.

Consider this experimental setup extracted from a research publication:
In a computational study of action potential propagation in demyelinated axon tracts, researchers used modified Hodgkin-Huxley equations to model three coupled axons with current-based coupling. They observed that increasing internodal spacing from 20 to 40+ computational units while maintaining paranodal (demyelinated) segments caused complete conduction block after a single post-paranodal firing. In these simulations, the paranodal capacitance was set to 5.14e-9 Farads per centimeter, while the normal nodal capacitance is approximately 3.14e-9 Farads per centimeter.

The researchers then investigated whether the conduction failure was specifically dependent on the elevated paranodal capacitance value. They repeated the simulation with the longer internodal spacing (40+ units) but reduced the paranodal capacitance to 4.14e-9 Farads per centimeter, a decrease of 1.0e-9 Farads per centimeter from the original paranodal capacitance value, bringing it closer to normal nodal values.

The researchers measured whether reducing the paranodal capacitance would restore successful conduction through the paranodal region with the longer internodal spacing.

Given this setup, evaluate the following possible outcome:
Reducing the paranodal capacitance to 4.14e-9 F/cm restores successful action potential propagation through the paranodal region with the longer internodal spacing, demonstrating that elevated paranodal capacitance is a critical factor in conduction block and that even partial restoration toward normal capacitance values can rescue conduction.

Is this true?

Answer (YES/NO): NO